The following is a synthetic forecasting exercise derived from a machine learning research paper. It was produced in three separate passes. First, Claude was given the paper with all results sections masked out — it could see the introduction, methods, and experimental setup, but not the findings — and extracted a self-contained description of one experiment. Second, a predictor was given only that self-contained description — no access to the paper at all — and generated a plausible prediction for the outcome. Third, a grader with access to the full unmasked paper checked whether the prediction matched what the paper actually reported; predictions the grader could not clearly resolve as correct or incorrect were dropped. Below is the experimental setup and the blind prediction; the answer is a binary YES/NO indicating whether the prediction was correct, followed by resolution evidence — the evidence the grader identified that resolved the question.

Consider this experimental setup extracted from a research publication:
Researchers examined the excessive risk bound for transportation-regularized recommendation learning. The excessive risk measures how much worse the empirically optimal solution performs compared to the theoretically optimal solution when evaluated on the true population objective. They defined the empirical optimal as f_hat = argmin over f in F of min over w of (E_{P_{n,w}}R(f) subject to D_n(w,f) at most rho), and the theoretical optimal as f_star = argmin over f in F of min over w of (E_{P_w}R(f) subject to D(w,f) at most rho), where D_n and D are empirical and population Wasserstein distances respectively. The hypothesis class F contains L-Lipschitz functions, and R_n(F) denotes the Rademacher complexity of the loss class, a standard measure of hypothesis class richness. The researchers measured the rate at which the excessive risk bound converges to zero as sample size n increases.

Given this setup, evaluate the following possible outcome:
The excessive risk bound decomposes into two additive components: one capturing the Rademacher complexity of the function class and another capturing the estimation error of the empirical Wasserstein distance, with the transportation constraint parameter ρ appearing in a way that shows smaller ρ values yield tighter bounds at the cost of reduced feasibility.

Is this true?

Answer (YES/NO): NO